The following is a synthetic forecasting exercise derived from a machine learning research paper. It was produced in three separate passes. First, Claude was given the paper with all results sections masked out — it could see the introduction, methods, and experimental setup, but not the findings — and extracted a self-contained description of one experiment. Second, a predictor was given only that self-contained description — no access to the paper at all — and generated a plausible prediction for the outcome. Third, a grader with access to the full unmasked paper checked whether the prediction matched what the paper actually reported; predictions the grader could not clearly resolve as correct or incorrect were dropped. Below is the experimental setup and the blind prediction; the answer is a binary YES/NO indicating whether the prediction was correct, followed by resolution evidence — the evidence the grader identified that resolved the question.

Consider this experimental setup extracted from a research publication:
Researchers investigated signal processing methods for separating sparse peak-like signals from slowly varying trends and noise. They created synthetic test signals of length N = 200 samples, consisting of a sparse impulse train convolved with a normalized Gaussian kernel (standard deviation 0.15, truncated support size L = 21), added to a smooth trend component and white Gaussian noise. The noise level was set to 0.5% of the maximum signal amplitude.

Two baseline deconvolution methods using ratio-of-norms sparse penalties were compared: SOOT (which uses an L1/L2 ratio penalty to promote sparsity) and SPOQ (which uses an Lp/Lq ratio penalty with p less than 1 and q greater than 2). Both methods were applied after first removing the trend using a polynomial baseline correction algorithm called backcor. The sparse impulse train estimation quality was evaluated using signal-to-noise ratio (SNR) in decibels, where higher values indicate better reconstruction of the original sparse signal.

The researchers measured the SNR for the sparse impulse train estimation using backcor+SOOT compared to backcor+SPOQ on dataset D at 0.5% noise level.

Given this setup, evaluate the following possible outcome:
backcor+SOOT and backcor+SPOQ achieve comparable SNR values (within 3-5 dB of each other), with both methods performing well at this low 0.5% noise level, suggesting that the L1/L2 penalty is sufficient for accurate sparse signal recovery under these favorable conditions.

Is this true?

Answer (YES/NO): YES